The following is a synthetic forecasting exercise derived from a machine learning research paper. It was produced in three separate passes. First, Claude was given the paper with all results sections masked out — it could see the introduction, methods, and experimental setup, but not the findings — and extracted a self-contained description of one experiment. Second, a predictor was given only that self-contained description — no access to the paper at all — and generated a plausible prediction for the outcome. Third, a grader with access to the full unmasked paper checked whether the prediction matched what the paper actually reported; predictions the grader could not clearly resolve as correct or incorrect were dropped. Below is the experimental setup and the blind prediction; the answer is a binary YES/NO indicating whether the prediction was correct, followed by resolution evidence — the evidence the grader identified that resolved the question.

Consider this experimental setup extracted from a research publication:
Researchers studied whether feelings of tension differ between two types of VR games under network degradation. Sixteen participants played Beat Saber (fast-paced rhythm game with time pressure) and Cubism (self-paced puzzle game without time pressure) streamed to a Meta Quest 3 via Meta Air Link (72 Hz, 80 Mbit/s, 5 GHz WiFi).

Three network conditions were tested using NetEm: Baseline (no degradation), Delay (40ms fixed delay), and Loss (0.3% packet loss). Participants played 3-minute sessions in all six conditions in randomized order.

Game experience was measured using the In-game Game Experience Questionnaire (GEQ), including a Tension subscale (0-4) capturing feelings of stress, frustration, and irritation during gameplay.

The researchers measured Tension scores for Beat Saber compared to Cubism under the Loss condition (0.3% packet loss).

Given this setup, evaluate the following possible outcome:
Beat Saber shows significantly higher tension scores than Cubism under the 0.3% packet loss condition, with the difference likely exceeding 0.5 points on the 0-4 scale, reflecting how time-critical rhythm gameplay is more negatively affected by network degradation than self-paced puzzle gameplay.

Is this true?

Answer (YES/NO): NO